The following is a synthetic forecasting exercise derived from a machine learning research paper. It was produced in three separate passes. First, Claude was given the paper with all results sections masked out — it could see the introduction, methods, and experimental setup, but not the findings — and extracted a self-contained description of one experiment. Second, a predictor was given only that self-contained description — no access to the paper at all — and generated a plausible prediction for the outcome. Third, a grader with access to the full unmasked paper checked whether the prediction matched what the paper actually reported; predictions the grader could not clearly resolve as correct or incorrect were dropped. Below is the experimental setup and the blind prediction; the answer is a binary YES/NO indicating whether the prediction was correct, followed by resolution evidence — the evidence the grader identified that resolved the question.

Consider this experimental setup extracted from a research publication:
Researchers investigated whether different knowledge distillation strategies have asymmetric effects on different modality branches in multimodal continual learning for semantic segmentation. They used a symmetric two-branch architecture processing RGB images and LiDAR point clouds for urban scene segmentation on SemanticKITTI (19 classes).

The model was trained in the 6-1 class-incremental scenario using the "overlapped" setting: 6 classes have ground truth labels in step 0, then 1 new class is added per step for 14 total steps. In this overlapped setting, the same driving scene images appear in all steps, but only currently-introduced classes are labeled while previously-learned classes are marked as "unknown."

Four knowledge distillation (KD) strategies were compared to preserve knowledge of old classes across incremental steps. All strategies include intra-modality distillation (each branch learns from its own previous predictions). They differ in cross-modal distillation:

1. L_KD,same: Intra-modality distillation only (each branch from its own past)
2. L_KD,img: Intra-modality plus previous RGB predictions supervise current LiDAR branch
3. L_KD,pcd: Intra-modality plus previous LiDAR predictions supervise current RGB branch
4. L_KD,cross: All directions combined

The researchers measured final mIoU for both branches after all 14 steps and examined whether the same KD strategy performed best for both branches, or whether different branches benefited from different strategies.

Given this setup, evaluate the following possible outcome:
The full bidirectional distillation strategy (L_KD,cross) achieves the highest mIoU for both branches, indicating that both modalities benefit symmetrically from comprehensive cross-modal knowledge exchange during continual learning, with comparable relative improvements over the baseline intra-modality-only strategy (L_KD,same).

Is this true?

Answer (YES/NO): NO